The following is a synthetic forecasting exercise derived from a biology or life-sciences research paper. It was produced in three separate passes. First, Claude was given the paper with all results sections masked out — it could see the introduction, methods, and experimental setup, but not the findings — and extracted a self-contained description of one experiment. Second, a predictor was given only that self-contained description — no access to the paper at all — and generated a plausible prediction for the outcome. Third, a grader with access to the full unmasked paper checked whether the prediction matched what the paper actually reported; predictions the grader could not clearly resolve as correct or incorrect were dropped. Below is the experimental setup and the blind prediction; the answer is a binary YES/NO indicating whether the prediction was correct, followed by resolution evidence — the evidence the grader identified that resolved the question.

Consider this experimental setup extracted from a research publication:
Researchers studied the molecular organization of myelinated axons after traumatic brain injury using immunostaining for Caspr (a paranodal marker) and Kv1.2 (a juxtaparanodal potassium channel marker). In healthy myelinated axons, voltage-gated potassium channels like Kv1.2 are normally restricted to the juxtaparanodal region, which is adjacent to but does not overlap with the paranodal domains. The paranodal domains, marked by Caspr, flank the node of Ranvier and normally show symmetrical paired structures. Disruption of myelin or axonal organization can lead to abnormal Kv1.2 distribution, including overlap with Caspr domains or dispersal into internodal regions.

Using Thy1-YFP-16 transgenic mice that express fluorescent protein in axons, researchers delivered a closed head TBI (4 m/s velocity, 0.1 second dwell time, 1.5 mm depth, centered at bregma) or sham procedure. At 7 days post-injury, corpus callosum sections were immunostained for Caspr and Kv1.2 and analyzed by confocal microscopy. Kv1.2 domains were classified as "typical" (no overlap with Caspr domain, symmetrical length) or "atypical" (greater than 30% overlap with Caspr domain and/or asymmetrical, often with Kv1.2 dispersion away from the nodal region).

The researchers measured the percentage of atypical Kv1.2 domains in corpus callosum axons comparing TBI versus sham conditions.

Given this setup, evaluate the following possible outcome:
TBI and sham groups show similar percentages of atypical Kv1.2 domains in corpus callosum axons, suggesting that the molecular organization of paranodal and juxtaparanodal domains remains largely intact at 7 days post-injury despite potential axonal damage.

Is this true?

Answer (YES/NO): NO